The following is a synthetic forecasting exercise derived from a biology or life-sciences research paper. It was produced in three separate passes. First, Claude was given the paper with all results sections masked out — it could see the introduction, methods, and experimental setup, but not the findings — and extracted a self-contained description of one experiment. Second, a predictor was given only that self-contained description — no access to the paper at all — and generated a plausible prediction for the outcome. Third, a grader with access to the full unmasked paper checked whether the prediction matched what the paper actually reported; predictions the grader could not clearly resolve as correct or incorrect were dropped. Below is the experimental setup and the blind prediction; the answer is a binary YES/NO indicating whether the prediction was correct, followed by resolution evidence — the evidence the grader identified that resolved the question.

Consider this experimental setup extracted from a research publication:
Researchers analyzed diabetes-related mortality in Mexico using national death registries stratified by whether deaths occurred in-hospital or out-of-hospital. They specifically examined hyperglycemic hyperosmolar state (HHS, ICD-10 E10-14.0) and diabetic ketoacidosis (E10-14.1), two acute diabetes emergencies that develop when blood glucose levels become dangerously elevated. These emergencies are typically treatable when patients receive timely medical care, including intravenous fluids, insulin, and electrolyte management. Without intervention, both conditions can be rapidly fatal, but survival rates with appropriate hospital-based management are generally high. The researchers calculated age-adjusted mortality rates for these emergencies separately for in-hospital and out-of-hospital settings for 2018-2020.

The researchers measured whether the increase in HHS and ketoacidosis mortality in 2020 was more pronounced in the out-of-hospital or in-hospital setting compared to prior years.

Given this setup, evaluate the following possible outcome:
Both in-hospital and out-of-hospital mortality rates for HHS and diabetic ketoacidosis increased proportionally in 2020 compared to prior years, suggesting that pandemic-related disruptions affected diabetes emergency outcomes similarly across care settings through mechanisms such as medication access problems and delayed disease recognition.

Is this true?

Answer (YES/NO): NO